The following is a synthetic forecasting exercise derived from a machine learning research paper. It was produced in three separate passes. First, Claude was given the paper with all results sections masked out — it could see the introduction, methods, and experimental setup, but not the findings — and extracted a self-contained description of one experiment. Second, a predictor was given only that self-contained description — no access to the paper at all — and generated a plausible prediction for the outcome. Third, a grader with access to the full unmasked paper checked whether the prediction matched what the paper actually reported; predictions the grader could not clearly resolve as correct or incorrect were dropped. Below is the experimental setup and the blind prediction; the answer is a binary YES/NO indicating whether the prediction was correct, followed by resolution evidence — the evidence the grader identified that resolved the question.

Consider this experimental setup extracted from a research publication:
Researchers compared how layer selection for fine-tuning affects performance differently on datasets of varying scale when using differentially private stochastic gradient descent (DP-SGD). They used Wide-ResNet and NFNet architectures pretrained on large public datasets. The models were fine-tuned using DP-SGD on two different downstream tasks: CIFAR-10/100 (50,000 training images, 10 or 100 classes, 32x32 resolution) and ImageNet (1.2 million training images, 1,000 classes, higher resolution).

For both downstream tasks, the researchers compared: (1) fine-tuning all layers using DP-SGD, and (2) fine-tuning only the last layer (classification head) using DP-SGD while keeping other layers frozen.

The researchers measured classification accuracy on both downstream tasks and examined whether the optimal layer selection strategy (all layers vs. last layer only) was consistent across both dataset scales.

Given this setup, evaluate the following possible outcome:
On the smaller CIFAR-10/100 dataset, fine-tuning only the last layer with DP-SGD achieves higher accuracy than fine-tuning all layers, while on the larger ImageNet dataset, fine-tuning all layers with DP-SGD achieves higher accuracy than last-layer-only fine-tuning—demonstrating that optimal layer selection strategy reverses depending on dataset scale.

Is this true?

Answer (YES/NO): NO